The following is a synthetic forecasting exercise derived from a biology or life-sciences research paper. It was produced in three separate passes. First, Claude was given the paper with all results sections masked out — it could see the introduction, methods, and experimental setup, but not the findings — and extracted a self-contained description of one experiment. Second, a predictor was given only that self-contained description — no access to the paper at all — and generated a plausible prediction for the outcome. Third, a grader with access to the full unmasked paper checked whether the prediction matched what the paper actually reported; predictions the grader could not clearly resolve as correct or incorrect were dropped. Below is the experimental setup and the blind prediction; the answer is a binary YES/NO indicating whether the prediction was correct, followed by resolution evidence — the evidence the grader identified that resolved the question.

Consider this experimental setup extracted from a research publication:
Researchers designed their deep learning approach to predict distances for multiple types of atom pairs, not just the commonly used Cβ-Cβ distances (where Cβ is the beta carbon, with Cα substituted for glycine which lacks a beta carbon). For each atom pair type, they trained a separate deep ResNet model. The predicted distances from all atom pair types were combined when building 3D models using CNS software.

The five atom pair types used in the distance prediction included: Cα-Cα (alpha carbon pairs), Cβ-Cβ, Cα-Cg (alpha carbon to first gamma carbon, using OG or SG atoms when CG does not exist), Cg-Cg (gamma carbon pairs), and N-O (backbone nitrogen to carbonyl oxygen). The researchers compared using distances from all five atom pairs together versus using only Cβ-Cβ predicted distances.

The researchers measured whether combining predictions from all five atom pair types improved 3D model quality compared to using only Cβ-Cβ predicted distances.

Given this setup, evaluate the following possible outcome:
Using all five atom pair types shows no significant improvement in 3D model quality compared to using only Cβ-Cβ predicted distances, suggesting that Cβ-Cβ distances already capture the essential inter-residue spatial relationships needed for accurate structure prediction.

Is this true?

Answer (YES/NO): YES